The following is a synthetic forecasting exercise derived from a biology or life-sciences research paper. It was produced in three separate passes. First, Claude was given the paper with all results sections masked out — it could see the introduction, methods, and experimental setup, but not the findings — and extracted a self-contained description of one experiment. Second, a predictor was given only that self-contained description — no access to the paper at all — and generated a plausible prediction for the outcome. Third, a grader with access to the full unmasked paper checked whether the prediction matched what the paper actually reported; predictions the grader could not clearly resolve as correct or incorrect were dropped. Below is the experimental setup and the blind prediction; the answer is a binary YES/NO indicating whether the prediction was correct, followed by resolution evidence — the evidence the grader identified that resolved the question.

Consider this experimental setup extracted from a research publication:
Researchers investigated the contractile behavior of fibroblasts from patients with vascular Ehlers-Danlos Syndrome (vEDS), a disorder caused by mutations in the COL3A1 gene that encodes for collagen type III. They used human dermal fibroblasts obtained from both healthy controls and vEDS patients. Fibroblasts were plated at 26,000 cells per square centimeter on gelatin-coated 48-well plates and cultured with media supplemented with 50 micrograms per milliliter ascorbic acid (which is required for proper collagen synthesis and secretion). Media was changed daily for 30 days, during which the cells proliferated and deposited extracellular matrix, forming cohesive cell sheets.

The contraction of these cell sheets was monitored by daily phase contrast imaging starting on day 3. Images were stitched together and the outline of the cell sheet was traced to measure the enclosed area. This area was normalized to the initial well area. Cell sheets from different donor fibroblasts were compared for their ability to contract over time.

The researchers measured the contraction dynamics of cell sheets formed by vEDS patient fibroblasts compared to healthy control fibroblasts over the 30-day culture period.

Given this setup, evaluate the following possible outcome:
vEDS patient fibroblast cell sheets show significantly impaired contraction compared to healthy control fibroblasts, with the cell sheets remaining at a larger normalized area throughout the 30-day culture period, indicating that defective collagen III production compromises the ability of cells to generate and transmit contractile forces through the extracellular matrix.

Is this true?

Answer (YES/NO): NO